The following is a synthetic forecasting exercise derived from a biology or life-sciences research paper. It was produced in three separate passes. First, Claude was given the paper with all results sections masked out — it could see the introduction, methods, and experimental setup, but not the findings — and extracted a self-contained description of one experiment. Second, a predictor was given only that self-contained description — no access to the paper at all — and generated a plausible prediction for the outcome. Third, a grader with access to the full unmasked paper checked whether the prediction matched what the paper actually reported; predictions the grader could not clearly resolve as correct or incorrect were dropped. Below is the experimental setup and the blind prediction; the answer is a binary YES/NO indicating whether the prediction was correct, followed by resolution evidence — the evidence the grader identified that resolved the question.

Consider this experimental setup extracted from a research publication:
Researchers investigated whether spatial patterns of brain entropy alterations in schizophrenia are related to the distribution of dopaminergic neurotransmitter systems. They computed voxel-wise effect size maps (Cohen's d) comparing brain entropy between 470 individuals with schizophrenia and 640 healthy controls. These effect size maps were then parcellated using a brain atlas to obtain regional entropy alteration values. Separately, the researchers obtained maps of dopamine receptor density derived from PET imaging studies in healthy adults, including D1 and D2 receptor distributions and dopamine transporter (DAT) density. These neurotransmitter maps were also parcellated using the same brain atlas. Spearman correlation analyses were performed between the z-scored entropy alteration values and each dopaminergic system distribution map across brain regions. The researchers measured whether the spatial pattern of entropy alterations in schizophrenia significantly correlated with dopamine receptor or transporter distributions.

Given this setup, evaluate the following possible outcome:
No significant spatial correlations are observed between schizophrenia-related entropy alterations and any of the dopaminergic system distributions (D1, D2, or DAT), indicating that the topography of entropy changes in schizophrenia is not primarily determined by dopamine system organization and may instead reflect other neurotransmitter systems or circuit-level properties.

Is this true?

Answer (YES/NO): NO